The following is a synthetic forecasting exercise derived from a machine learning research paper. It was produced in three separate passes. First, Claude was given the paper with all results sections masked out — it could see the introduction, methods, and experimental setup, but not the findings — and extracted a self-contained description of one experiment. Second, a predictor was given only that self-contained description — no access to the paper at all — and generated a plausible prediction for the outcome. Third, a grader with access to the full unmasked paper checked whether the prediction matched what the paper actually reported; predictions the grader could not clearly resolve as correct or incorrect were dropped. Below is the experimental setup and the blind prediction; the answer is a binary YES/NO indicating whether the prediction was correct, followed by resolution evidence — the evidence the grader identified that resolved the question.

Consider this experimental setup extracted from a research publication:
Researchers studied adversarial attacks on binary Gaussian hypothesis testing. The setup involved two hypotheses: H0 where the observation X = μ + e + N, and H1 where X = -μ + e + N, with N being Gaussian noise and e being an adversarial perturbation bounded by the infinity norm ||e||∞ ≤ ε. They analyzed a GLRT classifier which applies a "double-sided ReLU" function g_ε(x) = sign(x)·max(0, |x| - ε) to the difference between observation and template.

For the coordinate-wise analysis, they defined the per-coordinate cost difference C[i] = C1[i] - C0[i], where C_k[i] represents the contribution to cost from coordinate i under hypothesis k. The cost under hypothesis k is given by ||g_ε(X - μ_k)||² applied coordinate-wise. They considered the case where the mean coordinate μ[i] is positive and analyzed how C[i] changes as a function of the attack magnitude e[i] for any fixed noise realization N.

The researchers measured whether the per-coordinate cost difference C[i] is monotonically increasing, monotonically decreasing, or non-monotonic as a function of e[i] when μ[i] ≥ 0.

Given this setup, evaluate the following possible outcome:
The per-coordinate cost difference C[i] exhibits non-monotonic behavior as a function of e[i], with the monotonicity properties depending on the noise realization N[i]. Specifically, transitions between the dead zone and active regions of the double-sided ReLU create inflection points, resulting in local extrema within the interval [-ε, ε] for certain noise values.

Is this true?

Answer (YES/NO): NO